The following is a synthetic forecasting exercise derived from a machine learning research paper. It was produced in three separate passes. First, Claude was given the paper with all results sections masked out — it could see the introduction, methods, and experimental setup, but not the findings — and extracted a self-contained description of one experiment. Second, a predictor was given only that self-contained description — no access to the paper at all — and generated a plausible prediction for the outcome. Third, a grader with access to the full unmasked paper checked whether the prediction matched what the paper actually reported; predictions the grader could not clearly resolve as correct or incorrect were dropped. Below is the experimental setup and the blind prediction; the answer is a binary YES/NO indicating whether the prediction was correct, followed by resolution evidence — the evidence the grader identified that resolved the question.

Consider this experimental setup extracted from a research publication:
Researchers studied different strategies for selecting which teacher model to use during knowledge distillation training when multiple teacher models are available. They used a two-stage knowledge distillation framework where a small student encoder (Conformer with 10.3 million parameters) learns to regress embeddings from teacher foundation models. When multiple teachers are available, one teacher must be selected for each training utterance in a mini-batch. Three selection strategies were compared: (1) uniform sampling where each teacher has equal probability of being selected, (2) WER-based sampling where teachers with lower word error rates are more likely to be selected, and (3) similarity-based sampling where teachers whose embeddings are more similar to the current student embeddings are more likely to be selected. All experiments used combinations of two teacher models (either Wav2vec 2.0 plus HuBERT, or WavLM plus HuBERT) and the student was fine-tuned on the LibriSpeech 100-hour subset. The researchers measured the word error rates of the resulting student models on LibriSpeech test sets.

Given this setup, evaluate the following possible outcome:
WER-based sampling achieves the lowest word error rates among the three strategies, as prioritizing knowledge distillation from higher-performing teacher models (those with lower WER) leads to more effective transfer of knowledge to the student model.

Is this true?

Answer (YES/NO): NO